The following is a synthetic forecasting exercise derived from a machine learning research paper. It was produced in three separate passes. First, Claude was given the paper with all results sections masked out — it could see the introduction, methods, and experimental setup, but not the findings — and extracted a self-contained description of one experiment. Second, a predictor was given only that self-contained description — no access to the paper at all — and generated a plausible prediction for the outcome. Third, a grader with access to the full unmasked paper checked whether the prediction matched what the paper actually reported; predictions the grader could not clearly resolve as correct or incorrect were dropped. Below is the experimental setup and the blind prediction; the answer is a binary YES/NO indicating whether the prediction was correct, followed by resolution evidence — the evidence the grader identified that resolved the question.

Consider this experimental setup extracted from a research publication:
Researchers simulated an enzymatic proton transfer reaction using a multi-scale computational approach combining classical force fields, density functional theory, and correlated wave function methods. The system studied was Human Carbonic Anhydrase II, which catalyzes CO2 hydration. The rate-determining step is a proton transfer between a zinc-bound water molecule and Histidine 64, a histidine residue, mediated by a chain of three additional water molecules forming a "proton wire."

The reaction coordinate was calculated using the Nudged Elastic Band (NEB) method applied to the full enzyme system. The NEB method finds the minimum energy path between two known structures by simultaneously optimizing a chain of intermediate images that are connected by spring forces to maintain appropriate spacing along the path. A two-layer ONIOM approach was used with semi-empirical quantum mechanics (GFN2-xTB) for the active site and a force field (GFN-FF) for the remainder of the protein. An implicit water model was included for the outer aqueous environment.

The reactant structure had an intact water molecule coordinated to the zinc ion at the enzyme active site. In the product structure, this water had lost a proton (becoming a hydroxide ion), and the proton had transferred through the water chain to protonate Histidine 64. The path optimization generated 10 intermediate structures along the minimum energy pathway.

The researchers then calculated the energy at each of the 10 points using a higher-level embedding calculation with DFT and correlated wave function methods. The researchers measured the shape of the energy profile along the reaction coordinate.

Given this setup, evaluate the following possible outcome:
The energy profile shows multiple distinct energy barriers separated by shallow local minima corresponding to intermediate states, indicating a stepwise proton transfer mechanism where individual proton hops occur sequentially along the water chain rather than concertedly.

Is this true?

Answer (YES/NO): NO